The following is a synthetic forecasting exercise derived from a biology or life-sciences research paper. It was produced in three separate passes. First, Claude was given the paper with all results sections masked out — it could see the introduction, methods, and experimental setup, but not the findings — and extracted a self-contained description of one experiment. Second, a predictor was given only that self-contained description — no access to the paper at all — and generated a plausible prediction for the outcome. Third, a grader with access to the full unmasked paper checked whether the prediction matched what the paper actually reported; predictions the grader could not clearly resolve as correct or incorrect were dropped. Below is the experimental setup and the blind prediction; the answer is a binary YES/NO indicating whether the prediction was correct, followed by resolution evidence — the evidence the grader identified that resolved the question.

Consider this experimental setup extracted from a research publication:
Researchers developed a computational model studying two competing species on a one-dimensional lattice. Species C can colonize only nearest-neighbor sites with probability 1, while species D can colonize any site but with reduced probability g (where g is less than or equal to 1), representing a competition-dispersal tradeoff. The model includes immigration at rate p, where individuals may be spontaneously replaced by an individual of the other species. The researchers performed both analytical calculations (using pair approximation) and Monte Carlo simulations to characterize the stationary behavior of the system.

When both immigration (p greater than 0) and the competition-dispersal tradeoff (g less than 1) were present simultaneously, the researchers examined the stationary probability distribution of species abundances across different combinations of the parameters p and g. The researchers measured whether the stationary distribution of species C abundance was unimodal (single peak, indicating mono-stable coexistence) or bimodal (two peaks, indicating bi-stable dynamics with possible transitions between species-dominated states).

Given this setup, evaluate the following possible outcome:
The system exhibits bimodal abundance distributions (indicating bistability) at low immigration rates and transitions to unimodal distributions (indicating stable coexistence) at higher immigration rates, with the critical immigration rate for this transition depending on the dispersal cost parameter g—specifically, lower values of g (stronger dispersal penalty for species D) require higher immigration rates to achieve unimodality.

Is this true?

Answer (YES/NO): NO